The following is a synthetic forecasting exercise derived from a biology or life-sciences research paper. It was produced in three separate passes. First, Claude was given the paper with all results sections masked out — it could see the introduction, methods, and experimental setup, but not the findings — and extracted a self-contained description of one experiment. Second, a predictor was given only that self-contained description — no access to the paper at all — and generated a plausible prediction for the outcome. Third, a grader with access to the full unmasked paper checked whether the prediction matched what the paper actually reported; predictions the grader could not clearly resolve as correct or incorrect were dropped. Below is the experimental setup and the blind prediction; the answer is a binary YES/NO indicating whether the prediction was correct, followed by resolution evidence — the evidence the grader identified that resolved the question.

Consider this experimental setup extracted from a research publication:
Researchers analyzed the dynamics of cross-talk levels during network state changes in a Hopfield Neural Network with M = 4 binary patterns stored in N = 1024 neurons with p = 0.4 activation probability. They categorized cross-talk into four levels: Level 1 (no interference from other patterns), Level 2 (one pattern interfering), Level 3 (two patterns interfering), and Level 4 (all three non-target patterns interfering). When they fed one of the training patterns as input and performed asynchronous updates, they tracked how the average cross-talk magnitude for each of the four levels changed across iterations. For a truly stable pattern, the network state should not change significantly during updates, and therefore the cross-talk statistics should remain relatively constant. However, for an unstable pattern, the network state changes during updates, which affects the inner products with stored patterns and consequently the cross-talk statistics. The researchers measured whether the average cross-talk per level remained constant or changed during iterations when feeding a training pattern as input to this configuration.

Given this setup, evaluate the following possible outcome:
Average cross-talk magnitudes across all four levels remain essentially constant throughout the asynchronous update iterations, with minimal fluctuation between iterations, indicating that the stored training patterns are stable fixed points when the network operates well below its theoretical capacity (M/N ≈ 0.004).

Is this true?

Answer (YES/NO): NO